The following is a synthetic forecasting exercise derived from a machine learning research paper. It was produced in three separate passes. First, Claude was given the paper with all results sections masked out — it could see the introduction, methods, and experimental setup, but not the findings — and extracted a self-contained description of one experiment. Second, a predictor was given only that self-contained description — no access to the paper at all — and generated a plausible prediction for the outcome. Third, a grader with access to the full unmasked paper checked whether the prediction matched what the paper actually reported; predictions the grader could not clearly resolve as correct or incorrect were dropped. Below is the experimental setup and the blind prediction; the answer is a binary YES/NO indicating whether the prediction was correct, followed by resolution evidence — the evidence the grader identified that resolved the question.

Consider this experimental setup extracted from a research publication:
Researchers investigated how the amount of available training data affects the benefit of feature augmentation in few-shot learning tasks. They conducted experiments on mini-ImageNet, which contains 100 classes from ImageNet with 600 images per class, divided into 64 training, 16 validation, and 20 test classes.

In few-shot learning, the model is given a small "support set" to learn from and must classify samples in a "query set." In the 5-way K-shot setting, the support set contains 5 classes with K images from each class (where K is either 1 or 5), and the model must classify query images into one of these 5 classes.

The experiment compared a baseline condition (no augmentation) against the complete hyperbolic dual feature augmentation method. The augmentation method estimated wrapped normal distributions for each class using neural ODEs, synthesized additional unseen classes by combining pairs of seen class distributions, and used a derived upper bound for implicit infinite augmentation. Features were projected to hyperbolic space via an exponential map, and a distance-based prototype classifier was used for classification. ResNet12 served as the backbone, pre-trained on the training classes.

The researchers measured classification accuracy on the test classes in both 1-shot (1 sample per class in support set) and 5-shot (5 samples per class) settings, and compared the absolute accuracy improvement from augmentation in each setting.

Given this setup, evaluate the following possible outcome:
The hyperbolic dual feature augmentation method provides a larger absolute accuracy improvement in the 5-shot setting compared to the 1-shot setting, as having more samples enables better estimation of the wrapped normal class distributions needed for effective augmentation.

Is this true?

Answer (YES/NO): YES